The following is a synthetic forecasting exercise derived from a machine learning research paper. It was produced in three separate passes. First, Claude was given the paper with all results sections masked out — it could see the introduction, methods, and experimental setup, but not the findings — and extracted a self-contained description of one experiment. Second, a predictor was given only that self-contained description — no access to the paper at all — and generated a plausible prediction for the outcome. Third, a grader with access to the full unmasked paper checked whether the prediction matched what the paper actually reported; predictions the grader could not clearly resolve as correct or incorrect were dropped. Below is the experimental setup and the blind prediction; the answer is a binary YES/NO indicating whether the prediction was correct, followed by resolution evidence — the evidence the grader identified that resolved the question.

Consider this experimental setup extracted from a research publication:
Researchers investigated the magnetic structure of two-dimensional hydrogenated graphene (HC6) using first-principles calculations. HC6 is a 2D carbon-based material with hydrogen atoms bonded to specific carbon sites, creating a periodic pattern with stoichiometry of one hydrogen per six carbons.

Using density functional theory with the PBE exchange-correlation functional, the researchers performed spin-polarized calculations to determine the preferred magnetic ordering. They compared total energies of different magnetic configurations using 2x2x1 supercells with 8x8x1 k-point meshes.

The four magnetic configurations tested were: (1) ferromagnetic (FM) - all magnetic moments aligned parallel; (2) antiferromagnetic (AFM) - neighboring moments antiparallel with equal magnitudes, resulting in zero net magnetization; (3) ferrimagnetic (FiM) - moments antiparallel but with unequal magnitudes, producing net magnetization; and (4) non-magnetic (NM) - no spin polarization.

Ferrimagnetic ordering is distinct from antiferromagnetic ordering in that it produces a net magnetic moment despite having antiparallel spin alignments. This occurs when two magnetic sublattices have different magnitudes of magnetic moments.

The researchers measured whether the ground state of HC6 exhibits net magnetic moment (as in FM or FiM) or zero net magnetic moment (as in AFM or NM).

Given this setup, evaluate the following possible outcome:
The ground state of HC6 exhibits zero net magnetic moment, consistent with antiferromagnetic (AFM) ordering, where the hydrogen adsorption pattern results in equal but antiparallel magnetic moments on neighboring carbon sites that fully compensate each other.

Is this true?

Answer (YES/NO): NO